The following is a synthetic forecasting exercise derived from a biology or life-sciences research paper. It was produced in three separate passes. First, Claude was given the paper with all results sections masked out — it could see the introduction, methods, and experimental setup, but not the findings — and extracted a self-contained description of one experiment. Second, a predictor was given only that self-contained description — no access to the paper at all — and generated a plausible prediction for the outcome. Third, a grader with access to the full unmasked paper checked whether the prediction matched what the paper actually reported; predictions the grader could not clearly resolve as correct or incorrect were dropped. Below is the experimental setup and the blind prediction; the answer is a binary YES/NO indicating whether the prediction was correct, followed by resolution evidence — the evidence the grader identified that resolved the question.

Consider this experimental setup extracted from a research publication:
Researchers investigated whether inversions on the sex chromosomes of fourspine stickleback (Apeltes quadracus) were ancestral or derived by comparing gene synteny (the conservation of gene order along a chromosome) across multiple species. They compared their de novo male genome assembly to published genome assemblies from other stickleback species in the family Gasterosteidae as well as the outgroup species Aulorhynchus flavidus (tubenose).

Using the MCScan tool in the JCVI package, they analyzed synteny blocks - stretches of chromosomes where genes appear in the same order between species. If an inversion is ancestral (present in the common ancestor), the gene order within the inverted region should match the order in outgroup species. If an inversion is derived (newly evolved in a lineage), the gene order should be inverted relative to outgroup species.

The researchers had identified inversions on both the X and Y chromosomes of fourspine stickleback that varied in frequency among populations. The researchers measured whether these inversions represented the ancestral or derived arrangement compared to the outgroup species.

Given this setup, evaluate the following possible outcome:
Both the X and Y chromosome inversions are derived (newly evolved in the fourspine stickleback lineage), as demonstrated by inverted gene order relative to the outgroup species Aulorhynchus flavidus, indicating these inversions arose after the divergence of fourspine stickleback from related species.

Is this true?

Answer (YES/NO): YES